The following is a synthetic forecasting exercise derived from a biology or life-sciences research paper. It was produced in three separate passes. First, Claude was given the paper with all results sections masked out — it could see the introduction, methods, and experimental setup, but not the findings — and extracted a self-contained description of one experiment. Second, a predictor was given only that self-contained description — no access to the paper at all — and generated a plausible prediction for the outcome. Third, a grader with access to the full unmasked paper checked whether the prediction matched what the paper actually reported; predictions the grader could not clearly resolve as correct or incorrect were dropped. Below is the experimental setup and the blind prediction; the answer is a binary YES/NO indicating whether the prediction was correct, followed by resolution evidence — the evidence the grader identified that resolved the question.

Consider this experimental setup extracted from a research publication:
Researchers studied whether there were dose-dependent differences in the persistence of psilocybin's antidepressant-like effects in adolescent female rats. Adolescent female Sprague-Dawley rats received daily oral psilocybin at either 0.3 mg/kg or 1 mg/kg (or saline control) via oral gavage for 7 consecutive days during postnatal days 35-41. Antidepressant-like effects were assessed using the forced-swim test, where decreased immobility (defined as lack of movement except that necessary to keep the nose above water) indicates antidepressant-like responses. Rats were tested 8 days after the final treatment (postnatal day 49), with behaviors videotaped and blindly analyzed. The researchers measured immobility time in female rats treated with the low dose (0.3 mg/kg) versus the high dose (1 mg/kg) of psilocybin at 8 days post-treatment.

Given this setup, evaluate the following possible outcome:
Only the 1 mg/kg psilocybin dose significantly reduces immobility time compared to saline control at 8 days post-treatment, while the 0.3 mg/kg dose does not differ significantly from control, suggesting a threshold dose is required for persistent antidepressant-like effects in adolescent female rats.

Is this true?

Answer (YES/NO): YES